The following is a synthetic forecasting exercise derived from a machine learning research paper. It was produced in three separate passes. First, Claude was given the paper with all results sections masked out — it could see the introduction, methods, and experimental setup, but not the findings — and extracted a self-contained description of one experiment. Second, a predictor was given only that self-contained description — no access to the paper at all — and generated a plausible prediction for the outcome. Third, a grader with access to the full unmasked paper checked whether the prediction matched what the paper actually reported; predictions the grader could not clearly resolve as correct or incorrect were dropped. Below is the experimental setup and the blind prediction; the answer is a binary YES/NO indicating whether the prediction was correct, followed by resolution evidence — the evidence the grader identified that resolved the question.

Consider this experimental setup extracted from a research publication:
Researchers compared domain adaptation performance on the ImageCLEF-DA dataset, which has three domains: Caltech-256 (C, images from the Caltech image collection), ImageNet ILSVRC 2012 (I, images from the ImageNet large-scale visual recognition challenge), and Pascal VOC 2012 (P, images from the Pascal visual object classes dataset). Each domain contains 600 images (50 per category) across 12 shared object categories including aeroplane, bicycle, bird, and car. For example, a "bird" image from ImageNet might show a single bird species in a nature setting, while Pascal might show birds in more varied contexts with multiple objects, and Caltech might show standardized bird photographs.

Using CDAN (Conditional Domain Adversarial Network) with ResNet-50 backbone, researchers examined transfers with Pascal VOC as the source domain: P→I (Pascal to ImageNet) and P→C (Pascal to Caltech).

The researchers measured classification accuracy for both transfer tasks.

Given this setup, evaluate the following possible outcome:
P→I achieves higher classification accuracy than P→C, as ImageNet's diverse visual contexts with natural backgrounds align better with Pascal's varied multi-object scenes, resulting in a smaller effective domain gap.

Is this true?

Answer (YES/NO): NO